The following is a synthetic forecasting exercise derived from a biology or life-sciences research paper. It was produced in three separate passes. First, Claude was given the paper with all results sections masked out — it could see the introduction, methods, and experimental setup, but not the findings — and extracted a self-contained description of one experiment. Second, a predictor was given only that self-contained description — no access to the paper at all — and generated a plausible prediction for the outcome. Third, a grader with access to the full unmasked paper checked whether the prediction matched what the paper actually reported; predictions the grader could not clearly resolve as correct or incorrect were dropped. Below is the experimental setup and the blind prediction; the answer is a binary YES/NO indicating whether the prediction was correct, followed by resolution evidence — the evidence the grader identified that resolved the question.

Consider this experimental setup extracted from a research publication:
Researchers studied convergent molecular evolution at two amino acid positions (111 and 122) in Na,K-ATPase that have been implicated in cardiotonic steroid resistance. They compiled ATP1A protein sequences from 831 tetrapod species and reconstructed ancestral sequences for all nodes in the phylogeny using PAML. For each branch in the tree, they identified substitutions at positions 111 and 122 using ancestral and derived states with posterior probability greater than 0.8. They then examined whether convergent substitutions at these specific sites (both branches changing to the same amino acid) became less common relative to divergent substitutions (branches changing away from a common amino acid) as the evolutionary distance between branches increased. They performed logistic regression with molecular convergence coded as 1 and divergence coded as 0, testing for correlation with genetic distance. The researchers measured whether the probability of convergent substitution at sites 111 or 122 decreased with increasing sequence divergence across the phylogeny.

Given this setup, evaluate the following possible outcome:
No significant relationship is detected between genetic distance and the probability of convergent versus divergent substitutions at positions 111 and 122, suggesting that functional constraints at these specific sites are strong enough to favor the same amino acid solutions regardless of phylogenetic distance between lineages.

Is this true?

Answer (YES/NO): YES